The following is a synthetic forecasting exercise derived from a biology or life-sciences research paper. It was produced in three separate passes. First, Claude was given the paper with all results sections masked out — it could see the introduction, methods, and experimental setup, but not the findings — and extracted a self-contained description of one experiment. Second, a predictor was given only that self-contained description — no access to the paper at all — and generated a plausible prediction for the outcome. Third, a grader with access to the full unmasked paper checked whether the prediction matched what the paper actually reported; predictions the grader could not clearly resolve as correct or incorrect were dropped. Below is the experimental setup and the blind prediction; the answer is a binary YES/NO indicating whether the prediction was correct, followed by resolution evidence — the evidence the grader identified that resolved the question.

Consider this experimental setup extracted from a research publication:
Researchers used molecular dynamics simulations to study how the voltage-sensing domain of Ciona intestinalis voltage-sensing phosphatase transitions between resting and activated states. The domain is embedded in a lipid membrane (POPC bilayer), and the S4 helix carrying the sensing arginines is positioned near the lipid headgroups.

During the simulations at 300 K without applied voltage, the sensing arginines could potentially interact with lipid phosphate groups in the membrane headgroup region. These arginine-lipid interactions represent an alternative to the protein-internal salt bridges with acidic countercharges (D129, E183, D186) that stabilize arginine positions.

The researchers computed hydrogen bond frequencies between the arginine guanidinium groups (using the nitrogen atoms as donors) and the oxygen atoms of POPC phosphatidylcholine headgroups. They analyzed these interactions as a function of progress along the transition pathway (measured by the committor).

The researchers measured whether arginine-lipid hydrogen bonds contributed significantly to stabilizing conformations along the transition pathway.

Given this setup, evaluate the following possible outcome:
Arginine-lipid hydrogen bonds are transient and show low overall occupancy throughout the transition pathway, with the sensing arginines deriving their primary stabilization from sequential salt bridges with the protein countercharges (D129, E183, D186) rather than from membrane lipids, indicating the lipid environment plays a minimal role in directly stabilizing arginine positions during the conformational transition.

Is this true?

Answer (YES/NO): NO